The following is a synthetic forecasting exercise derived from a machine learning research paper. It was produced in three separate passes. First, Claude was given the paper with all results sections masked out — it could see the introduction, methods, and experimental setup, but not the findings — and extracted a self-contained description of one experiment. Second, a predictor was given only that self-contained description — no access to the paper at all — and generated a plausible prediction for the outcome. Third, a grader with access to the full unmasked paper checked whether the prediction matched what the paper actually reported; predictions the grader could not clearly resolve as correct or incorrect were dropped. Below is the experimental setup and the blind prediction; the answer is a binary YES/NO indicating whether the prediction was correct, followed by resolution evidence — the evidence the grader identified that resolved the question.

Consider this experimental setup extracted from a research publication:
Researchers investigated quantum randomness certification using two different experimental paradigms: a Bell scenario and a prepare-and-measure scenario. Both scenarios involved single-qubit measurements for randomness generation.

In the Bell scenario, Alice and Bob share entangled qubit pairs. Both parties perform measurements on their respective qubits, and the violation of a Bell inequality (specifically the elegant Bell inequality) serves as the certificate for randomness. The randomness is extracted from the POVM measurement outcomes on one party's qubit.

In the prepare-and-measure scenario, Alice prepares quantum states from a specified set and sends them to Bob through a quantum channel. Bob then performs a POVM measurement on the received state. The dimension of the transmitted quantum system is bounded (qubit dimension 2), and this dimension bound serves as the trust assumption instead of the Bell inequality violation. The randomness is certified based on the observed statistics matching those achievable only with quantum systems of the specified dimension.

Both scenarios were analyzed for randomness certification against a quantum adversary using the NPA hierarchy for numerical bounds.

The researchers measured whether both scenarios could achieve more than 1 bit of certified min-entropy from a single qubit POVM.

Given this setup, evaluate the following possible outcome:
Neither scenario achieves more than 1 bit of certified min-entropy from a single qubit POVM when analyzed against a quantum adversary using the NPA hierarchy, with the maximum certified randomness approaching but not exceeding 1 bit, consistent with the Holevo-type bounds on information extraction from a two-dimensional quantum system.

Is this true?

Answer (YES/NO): NO